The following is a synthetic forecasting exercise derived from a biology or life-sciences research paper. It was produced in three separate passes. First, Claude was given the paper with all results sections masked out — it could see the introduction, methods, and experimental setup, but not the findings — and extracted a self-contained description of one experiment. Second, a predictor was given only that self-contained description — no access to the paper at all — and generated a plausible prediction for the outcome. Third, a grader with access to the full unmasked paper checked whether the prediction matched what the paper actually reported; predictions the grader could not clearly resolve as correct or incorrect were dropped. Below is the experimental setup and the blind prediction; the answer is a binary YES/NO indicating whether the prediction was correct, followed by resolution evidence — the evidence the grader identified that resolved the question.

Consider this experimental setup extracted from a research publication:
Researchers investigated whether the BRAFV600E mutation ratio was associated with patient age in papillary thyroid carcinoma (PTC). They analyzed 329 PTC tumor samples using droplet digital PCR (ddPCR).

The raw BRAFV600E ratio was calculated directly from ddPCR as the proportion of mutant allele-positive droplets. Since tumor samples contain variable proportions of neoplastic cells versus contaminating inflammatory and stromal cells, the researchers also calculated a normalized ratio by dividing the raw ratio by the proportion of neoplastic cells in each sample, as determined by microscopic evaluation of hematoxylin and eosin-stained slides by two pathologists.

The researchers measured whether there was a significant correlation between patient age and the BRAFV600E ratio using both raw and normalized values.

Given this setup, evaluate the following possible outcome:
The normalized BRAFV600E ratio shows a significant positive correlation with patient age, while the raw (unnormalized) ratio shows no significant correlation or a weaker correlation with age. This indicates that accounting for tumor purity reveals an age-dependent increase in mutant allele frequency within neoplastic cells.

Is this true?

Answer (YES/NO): NO